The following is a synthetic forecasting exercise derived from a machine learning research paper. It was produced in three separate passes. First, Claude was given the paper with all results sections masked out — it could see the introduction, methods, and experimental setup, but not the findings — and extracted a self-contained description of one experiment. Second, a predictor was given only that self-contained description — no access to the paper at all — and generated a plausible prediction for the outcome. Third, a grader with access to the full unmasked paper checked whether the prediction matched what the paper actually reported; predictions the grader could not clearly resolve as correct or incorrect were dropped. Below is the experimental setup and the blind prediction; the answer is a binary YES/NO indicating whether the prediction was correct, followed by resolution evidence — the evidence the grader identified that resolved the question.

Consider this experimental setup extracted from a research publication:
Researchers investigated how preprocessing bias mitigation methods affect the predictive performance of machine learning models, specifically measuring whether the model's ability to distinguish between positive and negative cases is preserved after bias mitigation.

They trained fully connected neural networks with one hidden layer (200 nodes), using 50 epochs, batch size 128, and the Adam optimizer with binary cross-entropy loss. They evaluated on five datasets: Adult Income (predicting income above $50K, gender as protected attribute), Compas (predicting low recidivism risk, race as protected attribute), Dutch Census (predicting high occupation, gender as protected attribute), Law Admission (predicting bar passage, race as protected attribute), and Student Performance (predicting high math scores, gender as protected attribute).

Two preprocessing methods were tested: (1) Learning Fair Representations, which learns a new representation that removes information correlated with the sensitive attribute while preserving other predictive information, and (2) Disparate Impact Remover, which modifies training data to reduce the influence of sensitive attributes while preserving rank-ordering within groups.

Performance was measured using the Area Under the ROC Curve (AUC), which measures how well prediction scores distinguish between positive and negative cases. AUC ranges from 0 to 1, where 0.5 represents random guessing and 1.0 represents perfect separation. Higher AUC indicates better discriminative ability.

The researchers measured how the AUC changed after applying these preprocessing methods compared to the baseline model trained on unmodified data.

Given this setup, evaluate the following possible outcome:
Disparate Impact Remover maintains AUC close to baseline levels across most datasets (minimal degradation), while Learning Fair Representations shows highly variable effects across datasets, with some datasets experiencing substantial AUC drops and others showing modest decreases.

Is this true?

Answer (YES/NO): YES